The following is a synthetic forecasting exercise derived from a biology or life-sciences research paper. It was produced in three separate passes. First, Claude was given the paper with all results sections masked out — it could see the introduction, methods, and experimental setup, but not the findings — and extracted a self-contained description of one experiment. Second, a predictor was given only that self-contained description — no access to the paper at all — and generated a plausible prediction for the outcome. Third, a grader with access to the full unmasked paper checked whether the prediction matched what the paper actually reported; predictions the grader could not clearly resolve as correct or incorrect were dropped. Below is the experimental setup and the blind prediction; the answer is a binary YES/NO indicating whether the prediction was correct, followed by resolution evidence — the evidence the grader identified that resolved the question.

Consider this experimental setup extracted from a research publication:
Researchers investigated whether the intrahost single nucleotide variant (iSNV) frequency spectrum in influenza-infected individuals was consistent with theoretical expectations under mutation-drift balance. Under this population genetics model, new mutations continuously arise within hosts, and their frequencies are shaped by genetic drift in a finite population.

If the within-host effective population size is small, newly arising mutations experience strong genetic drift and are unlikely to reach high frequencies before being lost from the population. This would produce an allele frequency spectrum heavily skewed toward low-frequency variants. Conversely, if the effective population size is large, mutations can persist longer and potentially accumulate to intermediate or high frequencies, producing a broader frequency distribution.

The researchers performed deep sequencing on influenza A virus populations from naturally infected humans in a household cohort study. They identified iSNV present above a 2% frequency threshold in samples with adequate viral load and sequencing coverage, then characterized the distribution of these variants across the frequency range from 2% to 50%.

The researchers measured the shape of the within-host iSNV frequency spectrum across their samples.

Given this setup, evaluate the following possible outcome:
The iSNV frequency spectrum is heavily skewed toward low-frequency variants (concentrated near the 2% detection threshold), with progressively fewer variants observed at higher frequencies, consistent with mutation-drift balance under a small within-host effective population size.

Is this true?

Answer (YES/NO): YES